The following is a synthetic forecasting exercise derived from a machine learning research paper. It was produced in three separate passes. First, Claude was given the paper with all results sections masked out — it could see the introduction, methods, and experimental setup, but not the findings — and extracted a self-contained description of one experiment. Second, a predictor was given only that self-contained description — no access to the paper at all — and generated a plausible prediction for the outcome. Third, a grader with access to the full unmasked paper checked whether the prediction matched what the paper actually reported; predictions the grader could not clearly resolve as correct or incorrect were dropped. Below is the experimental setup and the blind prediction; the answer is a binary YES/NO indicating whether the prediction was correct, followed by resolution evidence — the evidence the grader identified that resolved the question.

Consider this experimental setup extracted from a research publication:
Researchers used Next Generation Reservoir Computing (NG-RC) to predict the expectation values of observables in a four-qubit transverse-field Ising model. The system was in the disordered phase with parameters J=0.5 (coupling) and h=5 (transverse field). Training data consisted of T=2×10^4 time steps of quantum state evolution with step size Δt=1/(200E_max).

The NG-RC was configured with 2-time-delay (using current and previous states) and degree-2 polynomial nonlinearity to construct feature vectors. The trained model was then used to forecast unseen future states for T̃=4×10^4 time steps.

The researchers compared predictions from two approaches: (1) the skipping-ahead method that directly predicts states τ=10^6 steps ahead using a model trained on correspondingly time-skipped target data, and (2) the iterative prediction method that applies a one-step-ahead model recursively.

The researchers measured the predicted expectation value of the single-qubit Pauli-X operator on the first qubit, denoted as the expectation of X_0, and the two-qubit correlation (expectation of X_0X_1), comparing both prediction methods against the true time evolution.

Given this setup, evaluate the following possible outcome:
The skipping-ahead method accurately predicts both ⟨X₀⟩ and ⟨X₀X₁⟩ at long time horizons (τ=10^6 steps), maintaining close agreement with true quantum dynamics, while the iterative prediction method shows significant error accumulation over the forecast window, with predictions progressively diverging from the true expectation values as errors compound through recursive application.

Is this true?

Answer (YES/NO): YES